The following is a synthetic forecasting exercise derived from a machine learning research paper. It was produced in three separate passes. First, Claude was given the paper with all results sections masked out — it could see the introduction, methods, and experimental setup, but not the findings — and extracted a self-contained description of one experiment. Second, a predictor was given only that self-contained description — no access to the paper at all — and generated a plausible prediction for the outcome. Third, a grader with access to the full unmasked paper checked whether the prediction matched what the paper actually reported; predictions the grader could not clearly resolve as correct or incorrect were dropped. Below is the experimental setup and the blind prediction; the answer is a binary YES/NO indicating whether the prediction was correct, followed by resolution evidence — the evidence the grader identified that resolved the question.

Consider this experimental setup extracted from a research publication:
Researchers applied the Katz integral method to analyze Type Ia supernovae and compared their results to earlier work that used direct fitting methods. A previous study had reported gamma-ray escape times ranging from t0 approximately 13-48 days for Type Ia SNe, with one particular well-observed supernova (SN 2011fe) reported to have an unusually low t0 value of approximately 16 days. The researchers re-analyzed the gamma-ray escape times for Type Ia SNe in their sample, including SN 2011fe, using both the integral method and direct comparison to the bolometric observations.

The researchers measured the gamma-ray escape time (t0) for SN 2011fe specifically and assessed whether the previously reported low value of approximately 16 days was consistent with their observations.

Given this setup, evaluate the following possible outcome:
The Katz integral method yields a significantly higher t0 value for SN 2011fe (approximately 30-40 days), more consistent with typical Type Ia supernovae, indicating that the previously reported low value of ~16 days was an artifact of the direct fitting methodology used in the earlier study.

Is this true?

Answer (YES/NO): YES